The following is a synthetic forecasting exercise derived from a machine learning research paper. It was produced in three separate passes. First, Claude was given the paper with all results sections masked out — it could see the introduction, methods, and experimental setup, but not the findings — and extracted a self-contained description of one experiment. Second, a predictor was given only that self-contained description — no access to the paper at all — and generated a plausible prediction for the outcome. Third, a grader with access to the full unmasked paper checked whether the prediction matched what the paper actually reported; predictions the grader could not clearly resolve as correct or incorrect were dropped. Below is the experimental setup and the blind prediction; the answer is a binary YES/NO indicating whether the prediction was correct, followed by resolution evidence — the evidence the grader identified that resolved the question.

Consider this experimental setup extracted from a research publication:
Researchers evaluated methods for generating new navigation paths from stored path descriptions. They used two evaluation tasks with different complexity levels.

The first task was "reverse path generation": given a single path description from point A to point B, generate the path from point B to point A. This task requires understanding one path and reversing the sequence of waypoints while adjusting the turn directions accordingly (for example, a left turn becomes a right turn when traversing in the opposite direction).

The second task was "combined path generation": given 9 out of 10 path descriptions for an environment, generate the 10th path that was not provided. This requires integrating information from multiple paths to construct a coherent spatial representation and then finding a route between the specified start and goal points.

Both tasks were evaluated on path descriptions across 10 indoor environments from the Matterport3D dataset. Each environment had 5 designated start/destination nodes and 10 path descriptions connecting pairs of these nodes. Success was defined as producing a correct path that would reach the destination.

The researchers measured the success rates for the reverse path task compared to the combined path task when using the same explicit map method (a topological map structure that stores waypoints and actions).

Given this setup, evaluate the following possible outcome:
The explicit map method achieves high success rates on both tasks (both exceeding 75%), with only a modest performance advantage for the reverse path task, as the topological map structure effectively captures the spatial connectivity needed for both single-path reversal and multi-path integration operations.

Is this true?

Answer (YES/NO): YES